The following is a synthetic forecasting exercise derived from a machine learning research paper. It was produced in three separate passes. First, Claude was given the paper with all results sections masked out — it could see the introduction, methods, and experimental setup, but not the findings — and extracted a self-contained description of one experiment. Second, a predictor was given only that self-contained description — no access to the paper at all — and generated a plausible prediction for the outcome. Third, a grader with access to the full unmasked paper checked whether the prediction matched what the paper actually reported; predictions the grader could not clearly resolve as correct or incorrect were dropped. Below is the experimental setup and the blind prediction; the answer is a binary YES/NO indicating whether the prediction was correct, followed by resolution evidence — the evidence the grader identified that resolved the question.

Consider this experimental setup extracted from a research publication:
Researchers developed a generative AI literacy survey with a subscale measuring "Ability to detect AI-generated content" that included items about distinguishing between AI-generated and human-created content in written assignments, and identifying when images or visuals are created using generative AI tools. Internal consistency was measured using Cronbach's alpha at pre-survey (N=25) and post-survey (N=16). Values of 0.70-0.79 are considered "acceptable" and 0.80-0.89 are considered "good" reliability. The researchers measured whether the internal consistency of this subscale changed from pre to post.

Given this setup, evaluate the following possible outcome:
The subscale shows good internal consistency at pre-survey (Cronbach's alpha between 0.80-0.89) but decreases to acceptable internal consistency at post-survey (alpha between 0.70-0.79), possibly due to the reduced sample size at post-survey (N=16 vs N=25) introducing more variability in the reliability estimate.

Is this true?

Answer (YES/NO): NO